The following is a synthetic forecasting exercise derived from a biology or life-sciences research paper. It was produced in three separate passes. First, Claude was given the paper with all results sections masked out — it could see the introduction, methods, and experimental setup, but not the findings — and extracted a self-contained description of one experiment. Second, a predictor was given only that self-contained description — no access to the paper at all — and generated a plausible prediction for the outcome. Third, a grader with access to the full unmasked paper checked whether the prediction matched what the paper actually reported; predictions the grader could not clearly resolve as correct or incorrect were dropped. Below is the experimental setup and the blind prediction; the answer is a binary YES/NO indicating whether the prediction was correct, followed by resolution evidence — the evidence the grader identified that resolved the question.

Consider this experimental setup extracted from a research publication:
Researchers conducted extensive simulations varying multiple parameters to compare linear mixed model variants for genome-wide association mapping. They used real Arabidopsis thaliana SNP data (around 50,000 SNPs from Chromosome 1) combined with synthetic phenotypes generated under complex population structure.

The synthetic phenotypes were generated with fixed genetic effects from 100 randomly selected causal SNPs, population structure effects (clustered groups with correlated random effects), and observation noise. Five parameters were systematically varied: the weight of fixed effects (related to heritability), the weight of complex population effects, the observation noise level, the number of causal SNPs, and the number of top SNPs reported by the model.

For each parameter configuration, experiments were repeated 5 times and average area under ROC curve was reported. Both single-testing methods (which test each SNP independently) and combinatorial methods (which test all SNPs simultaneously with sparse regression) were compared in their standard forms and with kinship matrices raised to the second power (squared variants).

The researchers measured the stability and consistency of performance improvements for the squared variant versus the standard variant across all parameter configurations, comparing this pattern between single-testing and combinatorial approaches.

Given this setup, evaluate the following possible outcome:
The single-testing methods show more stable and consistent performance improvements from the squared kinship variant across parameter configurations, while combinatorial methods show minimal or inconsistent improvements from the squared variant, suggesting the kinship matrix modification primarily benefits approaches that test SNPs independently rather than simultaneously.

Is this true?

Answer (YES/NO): NO